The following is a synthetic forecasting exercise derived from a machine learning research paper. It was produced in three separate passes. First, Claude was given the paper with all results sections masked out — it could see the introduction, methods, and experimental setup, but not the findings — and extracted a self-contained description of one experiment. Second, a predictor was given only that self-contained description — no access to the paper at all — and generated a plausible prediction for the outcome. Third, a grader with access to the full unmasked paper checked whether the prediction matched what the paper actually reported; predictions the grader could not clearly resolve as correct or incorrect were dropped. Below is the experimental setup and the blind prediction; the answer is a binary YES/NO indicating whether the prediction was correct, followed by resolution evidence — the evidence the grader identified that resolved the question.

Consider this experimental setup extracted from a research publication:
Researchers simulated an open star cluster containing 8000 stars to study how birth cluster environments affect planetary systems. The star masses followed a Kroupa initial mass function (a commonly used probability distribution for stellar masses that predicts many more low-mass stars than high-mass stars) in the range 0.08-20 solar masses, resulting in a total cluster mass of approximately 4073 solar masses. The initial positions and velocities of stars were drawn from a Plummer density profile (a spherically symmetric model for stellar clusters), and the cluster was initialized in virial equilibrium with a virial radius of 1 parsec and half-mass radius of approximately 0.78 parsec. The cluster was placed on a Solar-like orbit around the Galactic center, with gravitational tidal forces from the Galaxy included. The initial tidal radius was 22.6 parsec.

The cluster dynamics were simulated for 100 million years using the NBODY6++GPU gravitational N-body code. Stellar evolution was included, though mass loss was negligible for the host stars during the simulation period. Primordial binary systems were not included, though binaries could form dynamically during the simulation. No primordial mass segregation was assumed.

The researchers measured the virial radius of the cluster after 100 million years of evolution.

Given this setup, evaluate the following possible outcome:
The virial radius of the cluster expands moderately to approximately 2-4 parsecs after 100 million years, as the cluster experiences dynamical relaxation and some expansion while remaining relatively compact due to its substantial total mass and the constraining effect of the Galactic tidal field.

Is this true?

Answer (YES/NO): YES